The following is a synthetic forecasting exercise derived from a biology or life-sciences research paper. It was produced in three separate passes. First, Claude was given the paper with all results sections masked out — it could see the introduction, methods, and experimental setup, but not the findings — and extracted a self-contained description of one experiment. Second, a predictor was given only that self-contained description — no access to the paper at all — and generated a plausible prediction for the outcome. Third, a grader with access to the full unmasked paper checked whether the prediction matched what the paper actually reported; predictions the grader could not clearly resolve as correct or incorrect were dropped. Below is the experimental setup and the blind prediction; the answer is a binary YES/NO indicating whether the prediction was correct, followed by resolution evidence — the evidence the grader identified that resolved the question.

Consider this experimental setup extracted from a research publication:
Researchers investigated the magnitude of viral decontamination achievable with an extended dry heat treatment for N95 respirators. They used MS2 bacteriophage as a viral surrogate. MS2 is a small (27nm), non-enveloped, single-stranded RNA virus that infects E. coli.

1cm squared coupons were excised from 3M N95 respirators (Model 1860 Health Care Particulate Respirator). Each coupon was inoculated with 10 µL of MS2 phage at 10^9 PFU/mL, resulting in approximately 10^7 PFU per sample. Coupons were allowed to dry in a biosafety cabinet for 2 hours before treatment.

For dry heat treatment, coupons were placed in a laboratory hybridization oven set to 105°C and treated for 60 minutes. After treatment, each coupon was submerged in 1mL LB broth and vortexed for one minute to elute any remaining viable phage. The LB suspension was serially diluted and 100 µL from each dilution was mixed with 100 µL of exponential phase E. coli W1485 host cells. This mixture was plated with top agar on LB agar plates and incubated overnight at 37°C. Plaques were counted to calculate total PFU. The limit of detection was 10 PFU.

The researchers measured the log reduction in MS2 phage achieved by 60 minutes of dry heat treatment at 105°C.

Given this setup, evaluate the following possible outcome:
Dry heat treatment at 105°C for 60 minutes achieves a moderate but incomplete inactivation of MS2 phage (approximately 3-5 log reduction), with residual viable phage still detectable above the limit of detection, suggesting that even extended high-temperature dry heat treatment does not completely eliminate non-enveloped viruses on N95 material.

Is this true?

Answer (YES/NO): NO